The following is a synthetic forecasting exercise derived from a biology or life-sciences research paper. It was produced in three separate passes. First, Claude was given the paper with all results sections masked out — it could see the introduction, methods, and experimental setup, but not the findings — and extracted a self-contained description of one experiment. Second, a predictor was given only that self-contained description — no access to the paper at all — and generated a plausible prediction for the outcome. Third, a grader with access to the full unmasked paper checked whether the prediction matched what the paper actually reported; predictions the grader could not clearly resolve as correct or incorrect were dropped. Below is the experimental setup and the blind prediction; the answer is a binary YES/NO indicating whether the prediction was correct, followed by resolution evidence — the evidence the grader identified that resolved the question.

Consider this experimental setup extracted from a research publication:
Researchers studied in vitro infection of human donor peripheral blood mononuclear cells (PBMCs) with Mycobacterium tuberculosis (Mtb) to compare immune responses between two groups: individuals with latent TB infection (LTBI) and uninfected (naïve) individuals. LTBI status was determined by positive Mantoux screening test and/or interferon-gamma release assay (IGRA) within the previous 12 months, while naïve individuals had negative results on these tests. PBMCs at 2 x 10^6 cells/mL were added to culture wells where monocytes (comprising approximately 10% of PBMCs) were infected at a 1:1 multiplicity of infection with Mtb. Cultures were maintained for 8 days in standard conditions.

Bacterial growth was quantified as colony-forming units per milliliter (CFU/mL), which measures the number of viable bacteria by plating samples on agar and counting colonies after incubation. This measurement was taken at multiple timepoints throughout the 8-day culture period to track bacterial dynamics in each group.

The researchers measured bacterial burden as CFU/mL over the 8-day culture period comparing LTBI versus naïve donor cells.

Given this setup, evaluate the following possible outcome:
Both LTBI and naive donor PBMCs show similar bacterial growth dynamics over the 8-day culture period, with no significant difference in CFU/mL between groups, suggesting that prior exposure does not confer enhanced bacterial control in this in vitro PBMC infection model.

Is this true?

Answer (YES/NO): NO